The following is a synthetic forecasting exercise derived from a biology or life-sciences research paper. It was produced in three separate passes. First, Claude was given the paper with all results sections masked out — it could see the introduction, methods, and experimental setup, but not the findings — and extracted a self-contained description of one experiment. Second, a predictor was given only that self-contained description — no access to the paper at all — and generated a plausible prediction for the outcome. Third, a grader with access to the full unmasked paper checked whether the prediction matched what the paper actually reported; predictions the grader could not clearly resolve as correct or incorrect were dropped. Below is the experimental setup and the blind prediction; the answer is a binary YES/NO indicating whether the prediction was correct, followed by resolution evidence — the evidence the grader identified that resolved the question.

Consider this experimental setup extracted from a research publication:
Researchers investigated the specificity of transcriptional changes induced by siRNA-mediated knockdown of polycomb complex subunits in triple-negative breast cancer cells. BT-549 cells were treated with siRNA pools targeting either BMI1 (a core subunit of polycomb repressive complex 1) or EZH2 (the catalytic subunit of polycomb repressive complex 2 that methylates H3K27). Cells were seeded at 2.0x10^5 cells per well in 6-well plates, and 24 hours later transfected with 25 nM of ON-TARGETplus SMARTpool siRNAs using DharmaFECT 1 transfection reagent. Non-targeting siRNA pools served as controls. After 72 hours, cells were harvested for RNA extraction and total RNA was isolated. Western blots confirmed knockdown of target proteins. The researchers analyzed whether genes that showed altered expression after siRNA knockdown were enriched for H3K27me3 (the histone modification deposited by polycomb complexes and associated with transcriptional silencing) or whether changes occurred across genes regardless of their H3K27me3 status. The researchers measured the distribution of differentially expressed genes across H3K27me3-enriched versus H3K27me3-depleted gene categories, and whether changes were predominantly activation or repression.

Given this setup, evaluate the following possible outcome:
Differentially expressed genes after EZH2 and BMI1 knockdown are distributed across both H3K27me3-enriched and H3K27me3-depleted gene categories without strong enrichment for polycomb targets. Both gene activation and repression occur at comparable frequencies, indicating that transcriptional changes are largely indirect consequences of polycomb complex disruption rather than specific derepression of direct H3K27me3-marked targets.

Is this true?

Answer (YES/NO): NO